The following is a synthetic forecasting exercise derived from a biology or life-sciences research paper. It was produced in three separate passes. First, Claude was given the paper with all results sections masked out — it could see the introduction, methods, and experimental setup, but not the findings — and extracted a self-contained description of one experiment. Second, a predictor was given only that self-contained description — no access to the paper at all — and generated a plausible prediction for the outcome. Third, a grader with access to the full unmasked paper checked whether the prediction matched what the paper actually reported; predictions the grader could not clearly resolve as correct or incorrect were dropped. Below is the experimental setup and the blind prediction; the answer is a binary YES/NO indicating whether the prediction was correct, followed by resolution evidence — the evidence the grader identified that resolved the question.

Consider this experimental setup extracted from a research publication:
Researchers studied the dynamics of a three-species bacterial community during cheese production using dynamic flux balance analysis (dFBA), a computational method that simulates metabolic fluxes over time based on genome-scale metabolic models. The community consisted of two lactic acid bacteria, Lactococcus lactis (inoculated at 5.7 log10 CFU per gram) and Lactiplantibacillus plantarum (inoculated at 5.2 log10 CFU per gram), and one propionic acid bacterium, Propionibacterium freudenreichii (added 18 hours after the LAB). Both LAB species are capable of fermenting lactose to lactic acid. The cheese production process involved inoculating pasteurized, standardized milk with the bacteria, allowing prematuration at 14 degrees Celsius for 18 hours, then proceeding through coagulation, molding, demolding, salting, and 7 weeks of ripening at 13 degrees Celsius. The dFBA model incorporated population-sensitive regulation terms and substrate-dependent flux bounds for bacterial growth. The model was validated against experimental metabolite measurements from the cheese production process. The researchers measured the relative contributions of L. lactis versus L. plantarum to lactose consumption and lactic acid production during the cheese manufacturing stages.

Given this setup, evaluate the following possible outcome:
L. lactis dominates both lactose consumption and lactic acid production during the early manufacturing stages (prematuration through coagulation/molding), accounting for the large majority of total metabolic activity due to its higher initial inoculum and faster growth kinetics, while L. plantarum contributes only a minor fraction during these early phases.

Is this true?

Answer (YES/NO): YES